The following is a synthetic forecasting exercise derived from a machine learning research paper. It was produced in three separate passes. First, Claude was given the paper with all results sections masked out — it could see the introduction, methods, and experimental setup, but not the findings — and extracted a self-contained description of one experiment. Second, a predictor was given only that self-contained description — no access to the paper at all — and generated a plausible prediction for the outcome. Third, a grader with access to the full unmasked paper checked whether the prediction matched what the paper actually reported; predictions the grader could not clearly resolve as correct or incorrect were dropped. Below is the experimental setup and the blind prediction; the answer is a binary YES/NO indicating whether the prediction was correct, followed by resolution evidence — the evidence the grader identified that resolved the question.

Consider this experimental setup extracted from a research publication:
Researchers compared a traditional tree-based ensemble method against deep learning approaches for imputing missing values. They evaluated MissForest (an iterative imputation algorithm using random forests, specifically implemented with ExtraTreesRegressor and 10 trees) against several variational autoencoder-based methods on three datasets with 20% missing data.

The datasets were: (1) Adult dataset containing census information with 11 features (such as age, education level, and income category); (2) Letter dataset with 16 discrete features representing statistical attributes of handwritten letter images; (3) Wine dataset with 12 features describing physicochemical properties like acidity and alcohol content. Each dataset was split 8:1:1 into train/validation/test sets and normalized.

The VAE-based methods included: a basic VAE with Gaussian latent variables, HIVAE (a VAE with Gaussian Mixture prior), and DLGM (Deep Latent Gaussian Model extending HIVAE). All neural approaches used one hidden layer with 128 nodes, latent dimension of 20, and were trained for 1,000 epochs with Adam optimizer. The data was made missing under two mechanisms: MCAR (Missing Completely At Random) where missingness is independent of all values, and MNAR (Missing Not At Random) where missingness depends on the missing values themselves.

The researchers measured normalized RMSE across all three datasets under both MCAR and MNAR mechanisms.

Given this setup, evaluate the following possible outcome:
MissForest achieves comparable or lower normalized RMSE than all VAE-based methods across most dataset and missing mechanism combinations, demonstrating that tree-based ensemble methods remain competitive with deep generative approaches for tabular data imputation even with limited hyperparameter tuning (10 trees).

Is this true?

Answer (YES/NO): YES